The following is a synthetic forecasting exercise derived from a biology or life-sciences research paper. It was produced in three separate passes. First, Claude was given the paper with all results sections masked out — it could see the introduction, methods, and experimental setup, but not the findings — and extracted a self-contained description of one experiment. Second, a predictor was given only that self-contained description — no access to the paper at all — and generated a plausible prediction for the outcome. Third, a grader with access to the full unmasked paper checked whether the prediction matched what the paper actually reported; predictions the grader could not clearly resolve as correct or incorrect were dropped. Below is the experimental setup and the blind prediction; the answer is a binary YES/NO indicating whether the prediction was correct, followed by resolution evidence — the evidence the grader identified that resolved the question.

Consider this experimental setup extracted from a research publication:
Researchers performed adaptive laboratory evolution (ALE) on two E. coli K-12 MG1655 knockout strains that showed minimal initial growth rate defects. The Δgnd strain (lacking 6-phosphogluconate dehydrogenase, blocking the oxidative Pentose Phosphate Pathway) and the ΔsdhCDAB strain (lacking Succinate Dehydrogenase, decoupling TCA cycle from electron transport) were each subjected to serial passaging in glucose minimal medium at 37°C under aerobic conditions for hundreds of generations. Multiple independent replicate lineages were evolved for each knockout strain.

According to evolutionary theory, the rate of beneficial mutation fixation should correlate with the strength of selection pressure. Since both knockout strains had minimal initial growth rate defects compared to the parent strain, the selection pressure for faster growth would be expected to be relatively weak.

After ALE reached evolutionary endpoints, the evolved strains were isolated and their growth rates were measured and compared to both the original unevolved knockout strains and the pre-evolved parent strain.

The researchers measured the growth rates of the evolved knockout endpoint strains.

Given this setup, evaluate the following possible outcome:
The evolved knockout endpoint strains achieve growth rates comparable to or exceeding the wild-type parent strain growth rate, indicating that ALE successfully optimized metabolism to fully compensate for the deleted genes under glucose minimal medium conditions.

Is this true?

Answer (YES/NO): NO